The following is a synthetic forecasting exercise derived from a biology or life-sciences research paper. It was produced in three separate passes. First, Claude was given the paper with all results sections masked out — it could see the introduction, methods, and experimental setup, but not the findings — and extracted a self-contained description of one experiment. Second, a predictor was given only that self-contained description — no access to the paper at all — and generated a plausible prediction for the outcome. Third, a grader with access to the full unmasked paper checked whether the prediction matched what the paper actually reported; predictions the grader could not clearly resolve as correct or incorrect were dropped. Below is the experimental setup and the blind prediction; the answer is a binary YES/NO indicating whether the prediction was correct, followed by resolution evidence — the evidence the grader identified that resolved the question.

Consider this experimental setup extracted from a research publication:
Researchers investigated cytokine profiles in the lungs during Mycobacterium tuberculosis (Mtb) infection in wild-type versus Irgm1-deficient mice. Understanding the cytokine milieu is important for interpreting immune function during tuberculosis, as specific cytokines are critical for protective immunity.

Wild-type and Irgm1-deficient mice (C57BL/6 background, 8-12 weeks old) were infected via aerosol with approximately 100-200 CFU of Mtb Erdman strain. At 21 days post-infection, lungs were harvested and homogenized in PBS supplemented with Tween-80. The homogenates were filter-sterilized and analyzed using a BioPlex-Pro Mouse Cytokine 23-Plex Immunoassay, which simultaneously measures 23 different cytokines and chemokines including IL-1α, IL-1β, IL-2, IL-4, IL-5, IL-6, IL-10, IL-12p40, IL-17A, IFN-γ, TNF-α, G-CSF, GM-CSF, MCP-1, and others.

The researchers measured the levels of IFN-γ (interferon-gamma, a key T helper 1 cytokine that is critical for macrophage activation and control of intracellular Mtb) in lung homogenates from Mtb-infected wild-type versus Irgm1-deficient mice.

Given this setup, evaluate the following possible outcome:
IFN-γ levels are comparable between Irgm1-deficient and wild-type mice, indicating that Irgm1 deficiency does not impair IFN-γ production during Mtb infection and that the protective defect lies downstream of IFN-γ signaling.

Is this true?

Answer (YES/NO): NO